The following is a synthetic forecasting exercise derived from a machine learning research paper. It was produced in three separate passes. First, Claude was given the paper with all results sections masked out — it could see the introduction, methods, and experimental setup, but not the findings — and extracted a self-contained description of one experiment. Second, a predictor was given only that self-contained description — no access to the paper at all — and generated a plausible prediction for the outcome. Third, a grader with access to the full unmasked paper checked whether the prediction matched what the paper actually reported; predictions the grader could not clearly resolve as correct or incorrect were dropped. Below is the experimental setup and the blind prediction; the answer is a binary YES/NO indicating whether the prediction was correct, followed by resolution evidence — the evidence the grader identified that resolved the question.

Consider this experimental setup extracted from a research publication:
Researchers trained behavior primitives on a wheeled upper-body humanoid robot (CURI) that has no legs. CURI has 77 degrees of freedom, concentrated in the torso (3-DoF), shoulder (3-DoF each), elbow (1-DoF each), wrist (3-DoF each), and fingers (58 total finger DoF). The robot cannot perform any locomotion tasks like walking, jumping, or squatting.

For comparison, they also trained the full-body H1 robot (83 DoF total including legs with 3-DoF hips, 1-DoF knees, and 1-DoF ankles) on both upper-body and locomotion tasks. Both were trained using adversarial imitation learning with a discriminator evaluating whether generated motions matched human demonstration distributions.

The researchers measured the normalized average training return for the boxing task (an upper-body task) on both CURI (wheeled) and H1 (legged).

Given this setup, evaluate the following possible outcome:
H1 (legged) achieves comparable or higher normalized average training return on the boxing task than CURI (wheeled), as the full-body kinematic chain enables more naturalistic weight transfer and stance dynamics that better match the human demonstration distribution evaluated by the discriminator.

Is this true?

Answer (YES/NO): YES